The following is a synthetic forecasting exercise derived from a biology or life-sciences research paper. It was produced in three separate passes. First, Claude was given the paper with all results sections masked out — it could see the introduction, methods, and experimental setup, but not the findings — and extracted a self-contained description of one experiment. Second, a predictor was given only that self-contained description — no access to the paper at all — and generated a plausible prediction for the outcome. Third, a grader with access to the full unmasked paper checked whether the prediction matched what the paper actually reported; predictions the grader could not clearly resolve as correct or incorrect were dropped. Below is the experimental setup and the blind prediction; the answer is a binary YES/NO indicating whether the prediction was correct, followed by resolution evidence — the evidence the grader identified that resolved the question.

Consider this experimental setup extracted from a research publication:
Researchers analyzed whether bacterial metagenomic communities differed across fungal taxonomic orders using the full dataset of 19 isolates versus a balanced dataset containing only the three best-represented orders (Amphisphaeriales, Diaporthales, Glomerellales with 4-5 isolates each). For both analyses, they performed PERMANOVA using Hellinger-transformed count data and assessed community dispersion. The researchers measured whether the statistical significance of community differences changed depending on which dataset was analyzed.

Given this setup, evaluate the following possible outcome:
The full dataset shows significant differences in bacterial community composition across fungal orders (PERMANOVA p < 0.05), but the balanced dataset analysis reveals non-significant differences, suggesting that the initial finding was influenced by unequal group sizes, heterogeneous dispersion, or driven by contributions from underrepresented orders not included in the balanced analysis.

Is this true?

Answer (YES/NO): YES